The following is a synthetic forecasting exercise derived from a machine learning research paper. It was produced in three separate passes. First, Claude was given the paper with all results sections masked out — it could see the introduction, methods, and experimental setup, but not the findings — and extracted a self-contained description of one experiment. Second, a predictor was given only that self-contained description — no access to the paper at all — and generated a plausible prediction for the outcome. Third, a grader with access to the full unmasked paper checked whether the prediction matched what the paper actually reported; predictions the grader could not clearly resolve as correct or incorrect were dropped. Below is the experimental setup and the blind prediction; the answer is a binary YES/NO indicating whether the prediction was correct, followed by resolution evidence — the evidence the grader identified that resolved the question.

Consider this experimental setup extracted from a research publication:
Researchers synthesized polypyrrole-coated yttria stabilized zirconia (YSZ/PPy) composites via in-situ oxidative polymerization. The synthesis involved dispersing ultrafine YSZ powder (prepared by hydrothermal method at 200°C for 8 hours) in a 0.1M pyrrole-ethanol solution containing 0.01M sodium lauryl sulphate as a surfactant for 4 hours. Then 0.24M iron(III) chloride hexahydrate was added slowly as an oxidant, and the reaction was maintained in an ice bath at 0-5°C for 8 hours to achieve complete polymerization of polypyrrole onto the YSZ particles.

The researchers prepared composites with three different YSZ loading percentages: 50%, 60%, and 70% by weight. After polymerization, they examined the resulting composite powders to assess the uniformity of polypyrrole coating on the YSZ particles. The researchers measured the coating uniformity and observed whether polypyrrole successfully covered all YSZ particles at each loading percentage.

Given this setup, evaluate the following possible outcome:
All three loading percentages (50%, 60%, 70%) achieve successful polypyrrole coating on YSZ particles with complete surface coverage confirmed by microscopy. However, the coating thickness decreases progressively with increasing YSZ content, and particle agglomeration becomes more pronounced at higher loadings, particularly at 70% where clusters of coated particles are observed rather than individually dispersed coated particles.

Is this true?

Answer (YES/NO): NO